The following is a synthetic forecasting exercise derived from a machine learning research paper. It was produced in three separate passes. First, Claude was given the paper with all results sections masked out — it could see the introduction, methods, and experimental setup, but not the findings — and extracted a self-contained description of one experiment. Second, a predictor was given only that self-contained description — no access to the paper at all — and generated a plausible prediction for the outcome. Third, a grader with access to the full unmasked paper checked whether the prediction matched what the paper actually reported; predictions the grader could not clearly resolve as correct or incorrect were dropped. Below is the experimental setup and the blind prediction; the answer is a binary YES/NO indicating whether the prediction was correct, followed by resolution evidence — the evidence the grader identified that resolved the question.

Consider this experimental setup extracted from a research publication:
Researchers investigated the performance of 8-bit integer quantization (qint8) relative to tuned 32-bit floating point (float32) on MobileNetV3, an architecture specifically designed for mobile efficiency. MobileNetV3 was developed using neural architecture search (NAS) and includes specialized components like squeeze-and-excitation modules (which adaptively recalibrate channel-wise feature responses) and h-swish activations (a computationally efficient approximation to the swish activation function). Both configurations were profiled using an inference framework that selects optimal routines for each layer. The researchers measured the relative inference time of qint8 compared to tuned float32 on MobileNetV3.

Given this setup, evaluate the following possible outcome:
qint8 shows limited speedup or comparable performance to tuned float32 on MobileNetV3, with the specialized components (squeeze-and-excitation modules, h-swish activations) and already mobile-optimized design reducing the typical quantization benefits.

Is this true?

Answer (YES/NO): NO